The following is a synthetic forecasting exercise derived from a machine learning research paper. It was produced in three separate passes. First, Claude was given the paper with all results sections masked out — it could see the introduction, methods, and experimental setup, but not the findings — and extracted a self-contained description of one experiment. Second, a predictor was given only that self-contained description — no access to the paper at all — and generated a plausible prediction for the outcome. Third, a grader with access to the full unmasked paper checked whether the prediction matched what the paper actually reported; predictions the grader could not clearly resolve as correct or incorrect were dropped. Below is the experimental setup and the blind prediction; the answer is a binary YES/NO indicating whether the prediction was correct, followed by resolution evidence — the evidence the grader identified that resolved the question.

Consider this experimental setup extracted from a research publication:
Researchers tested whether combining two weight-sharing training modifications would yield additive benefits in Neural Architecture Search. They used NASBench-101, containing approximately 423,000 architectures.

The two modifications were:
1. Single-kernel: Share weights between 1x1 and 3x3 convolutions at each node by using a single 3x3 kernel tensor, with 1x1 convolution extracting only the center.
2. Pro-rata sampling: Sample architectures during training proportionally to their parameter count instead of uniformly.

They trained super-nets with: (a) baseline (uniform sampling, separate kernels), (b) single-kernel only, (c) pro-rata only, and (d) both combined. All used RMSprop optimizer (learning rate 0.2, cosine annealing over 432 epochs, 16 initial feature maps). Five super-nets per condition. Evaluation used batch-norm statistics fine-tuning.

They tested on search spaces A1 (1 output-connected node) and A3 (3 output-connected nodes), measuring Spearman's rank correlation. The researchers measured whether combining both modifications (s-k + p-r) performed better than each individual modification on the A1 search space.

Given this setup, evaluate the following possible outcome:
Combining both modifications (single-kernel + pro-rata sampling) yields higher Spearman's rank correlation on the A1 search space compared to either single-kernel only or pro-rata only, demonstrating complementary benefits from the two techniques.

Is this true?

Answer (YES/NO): NO